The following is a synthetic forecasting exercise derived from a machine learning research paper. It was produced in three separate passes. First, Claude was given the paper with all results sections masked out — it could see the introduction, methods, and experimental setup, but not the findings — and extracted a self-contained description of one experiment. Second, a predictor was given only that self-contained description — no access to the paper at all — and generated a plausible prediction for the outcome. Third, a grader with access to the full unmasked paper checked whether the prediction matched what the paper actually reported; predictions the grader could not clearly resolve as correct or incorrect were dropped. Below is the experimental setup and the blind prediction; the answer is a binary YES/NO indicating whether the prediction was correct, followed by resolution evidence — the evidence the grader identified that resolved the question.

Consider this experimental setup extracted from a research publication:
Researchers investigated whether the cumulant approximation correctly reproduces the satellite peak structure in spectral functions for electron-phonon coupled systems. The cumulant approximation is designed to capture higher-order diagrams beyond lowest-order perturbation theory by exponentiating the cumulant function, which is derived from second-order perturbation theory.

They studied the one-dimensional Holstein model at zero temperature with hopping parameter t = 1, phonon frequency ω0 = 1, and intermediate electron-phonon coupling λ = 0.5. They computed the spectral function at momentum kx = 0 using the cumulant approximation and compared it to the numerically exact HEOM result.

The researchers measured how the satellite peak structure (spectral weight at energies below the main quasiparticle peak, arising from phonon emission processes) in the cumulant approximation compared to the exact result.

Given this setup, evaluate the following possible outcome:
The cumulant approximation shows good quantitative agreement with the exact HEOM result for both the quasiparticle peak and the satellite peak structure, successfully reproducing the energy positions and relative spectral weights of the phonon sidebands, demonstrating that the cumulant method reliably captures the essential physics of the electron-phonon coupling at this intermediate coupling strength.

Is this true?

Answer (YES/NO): NO